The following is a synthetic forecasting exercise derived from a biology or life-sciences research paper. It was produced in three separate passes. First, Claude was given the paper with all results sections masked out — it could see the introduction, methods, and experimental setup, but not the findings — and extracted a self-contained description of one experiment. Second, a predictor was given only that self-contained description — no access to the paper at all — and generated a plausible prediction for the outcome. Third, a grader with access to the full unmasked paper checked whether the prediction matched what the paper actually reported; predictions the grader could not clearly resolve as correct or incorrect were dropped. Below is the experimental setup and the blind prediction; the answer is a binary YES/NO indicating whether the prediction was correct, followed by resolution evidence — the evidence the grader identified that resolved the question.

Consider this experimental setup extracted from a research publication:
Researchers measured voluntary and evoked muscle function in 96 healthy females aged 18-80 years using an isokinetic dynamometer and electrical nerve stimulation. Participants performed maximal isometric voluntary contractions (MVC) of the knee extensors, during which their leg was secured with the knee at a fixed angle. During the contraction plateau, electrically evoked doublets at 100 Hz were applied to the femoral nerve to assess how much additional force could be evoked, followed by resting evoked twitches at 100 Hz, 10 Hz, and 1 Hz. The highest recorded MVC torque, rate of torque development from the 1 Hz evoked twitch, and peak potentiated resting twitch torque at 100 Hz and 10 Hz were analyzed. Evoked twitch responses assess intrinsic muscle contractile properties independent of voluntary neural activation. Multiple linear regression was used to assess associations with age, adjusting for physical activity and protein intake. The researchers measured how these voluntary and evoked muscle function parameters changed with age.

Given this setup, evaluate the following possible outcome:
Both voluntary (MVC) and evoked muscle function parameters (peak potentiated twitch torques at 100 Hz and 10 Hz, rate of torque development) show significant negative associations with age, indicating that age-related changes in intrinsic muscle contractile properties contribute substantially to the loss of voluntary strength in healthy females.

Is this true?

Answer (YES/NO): NO